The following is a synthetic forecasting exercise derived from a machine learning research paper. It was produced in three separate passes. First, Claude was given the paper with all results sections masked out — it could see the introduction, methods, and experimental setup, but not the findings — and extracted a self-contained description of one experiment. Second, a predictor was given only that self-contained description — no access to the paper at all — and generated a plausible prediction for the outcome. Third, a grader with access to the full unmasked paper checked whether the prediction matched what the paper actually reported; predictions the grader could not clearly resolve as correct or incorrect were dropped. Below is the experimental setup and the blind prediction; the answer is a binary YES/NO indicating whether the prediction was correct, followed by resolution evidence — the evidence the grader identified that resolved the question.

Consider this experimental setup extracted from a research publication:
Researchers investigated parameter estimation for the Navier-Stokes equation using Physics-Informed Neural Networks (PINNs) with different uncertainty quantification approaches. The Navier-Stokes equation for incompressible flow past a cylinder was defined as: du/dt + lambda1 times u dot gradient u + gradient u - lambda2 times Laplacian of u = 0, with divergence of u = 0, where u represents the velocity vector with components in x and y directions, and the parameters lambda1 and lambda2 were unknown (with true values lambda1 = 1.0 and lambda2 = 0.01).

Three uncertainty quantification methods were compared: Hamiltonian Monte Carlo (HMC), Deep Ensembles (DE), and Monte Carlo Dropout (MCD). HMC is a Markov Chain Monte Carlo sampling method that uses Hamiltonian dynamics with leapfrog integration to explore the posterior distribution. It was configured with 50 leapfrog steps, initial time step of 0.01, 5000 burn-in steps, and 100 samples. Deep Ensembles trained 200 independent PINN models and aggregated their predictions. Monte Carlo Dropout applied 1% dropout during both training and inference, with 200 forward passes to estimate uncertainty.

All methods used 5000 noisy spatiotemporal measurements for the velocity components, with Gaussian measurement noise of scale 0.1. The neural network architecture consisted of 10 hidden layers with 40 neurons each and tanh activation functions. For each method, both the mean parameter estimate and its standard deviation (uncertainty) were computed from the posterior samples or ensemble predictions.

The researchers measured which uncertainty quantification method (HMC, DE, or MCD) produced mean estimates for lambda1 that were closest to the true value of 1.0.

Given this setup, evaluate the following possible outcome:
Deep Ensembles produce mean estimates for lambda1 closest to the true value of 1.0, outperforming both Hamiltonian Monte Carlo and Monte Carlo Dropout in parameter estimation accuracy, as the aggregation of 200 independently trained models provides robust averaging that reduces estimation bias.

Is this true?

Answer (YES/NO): YES